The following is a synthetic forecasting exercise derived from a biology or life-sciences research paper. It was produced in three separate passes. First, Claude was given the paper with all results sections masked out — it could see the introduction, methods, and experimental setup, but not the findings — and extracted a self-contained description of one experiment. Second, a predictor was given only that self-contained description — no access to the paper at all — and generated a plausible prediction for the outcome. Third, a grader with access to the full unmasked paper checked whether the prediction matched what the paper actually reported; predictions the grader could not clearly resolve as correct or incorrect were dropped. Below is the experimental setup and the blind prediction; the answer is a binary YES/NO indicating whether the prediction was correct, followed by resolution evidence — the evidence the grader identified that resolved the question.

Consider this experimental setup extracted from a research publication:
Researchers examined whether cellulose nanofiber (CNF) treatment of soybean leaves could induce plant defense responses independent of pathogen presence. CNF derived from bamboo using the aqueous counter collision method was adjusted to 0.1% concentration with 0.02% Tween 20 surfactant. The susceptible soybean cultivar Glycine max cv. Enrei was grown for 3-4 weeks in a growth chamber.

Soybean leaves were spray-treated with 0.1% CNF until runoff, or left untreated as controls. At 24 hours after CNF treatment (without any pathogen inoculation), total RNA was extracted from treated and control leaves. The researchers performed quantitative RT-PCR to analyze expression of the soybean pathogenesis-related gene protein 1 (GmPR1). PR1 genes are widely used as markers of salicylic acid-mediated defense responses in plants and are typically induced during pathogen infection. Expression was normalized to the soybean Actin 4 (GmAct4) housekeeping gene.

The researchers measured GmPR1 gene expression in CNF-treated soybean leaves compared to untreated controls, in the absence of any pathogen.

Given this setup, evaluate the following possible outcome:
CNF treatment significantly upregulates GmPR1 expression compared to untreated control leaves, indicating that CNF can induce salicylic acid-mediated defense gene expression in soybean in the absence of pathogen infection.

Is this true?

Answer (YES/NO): NO